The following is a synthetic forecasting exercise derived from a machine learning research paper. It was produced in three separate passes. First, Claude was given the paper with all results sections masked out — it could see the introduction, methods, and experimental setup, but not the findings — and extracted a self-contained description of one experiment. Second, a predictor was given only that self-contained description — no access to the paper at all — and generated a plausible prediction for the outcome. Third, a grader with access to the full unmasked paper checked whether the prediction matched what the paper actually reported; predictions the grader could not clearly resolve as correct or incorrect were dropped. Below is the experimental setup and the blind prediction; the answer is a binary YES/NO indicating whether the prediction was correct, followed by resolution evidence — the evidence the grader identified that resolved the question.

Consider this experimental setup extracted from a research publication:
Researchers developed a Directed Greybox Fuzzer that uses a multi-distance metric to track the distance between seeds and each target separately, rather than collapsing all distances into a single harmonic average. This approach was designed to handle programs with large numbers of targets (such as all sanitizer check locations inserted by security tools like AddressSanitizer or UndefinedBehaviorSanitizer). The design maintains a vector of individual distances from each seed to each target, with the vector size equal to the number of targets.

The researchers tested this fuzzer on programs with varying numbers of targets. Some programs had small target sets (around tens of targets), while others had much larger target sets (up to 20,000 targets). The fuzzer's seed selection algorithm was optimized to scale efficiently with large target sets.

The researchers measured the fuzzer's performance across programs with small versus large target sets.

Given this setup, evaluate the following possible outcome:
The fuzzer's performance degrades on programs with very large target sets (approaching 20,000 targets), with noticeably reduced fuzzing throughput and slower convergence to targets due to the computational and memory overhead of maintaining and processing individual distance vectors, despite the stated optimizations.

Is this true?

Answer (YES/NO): NO